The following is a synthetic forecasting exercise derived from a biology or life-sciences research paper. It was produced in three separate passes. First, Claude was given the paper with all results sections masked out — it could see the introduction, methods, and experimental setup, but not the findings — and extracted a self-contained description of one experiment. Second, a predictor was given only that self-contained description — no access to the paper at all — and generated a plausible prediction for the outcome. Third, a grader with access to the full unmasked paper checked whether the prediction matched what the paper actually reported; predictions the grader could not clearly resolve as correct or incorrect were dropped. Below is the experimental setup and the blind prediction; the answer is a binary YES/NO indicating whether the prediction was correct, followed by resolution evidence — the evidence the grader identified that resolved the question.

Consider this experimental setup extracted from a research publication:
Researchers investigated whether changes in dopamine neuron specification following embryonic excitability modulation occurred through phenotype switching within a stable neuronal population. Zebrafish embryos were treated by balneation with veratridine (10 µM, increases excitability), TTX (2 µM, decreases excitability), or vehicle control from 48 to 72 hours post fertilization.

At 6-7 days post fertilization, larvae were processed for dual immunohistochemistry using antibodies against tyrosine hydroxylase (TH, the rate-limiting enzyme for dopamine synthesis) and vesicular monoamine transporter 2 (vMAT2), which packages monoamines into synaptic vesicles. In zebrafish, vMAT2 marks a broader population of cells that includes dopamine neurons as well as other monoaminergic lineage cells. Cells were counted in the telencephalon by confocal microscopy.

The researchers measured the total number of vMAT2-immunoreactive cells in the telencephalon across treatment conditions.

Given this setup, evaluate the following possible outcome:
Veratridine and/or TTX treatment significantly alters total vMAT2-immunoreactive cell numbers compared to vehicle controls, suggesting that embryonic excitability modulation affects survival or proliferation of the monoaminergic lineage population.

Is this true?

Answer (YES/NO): NO